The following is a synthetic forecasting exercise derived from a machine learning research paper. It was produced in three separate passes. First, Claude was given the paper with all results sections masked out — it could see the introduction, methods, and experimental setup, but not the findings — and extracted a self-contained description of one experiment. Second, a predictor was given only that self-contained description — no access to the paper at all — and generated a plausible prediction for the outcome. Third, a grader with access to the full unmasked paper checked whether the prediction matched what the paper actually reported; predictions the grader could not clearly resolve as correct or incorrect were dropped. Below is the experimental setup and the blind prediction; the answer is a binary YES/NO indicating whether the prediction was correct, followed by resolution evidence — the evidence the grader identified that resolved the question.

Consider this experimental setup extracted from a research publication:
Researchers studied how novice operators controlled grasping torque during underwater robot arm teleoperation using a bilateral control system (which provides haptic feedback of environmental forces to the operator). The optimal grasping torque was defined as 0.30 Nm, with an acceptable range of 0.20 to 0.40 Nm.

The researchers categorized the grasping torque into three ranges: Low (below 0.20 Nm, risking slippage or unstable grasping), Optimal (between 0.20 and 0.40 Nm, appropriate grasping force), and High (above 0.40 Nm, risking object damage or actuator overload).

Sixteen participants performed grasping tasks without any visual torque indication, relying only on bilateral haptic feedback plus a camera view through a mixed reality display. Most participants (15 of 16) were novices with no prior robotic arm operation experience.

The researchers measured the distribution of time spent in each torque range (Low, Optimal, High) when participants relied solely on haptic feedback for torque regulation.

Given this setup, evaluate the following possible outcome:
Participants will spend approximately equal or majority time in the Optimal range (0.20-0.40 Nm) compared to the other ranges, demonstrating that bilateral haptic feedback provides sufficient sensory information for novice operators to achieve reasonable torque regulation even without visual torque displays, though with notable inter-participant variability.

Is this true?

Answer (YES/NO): NO